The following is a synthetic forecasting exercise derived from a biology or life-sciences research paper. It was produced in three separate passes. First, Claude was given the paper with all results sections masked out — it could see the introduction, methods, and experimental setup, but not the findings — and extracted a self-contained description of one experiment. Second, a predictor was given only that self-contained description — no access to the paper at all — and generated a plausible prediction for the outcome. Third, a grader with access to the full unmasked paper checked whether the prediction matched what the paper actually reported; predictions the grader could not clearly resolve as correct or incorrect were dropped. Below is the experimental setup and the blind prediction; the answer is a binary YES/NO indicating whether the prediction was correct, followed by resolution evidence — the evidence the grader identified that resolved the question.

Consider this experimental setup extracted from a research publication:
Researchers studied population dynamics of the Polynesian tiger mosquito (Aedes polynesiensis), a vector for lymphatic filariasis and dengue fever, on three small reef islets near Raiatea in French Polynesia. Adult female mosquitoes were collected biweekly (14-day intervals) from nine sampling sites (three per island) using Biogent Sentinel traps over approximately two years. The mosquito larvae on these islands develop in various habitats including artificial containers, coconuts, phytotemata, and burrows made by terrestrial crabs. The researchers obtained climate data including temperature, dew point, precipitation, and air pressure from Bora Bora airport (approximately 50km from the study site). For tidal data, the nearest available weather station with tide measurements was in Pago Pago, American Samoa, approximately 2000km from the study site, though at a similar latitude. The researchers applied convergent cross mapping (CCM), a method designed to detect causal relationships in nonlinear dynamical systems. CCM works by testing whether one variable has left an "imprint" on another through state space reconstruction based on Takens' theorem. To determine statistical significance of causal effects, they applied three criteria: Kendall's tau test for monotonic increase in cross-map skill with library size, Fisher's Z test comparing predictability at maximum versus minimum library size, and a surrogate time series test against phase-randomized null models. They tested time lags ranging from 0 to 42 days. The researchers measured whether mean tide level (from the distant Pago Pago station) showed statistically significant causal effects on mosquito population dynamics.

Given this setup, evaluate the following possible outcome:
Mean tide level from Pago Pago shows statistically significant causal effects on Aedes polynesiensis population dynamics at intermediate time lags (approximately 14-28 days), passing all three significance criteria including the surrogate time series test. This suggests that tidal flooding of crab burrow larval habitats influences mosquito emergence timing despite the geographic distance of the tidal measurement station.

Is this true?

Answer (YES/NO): NO